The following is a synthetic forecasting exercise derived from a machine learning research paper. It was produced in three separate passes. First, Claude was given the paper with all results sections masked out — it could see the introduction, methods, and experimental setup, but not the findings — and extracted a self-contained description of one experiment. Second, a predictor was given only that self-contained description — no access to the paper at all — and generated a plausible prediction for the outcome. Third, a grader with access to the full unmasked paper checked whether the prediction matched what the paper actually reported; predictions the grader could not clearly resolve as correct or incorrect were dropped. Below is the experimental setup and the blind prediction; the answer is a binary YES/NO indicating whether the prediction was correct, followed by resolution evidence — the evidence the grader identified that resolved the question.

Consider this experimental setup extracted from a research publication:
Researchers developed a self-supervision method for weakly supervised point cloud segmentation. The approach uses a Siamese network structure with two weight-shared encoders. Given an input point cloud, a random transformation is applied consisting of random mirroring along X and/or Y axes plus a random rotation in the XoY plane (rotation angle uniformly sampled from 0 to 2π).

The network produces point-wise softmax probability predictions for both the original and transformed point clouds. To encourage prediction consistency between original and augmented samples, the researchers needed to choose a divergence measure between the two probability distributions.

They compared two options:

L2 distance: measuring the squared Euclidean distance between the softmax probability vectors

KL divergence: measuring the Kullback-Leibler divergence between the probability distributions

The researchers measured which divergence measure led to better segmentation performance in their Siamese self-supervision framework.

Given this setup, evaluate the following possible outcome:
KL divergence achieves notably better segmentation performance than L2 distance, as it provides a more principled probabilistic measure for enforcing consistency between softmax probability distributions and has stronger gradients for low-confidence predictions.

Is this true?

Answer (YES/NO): NO